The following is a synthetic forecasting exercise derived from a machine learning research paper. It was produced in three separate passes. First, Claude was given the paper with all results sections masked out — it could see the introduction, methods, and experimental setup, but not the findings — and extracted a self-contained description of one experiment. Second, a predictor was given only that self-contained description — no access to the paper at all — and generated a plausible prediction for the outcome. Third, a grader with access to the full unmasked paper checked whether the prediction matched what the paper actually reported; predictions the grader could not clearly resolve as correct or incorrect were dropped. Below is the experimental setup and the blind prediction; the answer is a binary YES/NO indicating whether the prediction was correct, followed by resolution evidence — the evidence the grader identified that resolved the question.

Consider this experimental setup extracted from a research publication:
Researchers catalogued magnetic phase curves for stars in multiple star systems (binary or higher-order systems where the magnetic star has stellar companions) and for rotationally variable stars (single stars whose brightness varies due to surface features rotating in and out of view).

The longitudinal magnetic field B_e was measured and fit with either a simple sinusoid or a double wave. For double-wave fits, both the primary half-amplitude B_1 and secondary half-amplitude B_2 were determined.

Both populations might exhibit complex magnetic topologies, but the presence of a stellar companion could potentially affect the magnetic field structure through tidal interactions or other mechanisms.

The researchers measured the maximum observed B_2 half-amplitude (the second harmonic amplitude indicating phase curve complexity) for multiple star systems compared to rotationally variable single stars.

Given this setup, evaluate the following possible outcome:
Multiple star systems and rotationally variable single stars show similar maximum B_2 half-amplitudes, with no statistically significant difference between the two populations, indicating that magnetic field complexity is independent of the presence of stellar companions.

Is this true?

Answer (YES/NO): NO